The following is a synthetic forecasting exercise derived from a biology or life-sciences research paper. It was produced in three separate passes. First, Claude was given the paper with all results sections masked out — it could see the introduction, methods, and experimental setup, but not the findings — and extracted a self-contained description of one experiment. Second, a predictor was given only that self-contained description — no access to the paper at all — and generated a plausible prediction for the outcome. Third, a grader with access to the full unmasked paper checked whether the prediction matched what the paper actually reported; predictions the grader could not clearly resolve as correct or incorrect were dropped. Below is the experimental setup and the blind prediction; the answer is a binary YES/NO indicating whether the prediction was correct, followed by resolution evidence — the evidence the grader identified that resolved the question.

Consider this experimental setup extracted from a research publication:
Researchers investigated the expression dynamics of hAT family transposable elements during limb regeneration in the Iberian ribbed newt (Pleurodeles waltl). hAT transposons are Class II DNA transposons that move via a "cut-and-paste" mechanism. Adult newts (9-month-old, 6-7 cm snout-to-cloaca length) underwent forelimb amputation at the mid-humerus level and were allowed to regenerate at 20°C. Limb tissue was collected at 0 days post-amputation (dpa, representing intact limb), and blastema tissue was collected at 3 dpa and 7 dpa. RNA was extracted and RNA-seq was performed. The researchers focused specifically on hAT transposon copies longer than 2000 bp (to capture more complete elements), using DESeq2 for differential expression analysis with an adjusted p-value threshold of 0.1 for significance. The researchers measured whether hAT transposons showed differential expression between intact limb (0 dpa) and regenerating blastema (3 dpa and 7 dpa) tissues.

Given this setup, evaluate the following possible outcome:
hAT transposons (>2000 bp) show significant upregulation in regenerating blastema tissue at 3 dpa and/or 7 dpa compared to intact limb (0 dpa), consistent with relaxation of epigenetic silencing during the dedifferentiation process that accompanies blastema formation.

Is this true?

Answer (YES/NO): NO